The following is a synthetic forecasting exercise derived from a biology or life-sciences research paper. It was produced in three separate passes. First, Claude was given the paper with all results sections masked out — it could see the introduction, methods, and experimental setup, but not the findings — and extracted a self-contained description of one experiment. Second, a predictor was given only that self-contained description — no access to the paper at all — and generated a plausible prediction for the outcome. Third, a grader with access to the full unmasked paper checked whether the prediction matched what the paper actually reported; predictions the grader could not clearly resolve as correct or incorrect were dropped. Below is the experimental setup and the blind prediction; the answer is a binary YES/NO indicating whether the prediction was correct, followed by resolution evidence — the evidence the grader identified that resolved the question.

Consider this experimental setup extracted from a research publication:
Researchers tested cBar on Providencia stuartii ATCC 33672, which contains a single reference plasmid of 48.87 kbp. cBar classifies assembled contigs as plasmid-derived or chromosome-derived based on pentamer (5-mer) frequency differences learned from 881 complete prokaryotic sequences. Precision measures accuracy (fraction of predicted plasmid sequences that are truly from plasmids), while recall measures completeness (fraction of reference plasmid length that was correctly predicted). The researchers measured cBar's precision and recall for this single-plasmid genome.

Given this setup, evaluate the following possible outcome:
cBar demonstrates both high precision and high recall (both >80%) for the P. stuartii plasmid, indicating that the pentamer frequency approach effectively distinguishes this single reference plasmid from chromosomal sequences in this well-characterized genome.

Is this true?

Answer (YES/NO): NO